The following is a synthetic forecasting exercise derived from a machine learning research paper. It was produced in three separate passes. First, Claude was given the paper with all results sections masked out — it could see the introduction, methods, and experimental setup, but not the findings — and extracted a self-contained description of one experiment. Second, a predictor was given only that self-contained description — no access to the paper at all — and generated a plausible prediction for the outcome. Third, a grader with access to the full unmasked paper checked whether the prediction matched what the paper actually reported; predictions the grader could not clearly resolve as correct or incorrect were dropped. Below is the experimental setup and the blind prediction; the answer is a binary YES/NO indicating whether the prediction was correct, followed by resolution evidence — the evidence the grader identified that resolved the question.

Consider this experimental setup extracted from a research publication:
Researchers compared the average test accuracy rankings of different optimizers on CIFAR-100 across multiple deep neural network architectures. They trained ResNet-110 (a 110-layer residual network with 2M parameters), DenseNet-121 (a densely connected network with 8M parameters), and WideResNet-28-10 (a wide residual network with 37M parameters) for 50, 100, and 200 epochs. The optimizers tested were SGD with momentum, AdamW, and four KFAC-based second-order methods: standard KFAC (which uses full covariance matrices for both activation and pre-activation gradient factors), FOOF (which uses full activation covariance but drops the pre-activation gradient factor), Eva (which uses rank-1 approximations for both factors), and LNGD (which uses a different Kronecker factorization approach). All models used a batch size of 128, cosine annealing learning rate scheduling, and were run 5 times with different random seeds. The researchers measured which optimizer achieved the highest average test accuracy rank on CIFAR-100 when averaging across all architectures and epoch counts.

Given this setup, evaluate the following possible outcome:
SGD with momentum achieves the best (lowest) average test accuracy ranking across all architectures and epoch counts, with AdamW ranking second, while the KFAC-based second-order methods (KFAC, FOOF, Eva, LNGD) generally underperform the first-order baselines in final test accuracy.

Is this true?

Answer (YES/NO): NO